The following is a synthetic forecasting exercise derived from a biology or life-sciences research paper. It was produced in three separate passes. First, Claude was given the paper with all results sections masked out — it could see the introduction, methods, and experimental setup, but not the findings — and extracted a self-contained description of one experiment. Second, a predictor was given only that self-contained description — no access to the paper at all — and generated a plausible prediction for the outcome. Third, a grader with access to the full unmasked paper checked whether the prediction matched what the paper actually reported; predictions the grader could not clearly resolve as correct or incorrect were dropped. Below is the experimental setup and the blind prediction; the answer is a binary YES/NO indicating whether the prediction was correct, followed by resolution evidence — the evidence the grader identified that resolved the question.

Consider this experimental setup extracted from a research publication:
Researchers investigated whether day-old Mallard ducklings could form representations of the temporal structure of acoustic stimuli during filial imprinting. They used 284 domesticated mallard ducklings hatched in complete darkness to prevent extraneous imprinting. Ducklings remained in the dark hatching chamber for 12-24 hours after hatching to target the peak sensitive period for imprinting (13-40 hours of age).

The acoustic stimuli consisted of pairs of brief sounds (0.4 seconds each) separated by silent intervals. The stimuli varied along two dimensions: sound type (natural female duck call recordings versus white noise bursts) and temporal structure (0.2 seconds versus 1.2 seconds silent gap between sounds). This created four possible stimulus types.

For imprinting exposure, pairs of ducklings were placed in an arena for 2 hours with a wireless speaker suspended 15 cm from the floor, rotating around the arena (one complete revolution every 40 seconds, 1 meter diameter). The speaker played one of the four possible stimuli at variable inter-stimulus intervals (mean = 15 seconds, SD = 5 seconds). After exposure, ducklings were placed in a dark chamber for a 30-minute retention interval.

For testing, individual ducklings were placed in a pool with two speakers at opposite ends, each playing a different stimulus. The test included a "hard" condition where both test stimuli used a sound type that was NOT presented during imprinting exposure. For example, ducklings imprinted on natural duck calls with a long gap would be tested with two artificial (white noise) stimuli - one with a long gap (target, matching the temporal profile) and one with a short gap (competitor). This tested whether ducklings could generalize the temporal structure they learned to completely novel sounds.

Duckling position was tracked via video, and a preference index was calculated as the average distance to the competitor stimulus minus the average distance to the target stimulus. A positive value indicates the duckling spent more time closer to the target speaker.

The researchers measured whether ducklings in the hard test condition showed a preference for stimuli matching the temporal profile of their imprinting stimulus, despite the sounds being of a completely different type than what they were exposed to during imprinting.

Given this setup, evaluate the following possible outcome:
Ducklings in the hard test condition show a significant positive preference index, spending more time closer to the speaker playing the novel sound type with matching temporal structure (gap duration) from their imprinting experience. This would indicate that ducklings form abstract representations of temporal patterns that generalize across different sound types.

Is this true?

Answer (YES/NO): NO